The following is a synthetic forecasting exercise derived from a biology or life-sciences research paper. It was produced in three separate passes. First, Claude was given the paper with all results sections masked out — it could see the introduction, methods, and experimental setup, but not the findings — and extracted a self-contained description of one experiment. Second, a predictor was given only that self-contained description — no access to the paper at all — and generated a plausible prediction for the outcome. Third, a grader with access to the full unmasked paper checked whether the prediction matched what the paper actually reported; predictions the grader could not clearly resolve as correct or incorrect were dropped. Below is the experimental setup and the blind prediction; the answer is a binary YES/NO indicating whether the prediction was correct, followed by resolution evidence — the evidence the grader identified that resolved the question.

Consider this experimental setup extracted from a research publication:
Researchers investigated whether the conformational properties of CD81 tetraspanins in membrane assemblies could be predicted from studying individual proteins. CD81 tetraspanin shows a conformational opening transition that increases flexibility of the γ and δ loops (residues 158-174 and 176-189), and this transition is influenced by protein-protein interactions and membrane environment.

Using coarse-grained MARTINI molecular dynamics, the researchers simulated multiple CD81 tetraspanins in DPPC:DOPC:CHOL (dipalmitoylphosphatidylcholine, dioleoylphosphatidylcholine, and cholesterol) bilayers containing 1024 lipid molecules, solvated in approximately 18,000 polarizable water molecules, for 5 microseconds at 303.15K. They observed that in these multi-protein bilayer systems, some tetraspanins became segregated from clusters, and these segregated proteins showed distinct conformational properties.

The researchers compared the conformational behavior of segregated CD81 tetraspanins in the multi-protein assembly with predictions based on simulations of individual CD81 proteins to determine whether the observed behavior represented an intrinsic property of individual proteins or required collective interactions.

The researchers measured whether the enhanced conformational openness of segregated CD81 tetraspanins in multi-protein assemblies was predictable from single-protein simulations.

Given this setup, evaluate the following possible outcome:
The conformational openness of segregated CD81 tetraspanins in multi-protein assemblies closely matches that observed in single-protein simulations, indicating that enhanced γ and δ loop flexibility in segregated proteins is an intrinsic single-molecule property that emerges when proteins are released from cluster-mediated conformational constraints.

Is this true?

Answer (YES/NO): NO